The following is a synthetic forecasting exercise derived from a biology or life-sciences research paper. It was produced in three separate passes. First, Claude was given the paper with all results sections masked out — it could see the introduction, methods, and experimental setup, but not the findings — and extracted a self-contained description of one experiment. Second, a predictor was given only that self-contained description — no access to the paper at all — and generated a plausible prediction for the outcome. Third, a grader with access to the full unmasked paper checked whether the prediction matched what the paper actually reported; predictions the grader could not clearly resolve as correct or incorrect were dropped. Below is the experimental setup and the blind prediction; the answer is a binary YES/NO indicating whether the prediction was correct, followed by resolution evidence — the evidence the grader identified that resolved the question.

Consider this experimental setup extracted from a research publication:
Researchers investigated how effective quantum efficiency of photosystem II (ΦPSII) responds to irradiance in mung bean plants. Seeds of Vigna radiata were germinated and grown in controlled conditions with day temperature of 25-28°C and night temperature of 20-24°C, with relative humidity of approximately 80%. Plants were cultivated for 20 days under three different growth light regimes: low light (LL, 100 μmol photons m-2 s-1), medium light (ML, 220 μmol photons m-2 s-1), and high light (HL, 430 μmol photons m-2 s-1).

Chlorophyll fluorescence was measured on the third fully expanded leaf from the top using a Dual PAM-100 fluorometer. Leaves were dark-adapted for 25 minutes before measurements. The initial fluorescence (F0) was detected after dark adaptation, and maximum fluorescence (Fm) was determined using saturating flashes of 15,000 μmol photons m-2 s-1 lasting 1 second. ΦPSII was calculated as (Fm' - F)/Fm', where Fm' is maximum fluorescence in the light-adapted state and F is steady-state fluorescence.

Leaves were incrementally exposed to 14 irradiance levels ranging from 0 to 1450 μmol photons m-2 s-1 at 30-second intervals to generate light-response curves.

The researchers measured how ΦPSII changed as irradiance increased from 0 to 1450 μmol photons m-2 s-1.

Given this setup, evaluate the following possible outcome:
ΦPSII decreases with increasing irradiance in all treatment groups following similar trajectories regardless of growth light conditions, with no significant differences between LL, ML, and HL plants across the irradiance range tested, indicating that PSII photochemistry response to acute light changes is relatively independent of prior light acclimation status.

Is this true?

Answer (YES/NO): NO